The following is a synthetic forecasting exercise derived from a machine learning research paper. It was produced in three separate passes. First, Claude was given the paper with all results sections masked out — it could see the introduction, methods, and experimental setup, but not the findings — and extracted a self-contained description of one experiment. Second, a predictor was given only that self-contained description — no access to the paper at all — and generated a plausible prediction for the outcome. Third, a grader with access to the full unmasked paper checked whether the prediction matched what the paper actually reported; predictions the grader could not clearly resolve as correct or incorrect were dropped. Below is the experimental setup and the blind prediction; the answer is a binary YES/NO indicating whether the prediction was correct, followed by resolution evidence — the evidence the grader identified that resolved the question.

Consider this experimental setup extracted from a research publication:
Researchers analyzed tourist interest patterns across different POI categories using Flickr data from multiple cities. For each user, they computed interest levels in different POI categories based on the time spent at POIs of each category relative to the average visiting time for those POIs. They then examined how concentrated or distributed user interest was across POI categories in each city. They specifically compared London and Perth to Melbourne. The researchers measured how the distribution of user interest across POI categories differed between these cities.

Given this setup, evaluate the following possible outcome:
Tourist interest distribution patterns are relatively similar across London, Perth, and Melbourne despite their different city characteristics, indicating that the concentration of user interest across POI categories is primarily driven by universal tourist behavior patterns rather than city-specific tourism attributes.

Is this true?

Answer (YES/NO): NO